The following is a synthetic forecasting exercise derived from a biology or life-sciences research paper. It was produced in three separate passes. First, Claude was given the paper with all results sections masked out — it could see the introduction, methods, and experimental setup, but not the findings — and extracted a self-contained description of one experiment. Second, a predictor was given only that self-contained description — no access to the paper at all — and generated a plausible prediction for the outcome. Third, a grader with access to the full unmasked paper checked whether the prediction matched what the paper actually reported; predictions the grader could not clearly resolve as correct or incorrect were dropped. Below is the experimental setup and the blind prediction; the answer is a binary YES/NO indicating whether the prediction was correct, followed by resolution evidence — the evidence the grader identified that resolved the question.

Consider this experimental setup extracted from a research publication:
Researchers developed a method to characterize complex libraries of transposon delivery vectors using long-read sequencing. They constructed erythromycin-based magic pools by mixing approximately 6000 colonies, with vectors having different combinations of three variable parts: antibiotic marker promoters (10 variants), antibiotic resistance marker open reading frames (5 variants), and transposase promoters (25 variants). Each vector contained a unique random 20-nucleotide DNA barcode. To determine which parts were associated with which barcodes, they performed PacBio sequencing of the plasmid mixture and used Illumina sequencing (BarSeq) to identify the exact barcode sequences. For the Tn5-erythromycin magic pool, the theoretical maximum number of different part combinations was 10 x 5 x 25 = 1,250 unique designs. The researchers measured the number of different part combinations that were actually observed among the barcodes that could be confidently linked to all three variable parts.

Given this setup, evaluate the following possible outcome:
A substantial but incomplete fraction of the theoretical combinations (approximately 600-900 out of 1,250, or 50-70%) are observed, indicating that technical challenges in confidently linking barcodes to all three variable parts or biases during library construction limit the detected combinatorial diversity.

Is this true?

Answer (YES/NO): NO